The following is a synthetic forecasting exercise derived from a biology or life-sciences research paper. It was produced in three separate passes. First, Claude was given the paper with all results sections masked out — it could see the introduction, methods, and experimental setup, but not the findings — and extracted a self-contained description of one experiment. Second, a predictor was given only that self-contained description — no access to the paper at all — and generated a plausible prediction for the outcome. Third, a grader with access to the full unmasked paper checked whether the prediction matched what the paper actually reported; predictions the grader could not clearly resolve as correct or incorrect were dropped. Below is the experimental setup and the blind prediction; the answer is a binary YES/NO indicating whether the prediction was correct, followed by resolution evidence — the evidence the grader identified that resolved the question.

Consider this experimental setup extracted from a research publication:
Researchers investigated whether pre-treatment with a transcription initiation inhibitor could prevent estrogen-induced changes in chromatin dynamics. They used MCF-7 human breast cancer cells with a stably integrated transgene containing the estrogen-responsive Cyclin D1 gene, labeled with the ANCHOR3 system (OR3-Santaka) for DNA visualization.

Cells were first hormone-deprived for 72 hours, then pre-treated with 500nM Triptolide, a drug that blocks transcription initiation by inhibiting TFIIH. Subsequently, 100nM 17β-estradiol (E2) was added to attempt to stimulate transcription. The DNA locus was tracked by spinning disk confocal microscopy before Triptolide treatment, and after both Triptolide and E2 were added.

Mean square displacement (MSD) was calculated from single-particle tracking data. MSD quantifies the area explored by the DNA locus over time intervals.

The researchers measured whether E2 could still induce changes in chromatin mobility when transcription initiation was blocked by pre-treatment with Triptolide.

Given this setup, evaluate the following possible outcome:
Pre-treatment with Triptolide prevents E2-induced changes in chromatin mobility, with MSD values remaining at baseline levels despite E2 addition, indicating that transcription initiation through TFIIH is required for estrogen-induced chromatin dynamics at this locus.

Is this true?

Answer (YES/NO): YES